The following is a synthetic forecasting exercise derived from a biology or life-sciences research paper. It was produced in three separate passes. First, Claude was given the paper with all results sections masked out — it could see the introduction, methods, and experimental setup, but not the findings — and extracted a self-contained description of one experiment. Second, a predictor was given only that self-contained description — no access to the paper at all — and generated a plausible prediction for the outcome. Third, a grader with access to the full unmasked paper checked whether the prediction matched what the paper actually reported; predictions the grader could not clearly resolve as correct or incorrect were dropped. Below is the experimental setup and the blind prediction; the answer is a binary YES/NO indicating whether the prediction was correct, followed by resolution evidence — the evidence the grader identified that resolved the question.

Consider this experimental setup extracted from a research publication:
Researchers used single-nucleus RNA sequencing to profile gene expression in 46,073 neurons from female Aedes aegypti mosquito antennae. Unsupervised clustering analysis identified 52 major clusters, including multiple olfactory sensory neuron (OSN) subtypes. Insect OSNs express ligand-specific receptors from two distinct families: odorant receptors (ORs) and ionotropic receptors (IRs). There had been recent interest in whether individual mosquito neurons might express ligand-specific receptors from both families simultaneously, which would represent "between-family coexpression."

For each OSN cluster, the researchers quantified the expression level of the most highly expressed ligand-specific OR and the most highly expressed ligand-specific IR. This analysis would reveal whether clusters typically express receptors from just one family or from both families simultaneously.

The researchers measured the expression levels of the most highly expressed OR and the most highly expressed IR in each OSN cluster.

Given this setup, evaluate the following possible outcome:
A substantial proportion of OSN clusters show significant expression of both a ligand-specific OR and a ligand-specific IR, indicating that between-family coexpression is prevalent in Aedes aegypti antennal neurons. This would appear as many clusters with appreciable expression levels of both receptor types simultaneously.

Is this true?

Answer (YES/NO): NO